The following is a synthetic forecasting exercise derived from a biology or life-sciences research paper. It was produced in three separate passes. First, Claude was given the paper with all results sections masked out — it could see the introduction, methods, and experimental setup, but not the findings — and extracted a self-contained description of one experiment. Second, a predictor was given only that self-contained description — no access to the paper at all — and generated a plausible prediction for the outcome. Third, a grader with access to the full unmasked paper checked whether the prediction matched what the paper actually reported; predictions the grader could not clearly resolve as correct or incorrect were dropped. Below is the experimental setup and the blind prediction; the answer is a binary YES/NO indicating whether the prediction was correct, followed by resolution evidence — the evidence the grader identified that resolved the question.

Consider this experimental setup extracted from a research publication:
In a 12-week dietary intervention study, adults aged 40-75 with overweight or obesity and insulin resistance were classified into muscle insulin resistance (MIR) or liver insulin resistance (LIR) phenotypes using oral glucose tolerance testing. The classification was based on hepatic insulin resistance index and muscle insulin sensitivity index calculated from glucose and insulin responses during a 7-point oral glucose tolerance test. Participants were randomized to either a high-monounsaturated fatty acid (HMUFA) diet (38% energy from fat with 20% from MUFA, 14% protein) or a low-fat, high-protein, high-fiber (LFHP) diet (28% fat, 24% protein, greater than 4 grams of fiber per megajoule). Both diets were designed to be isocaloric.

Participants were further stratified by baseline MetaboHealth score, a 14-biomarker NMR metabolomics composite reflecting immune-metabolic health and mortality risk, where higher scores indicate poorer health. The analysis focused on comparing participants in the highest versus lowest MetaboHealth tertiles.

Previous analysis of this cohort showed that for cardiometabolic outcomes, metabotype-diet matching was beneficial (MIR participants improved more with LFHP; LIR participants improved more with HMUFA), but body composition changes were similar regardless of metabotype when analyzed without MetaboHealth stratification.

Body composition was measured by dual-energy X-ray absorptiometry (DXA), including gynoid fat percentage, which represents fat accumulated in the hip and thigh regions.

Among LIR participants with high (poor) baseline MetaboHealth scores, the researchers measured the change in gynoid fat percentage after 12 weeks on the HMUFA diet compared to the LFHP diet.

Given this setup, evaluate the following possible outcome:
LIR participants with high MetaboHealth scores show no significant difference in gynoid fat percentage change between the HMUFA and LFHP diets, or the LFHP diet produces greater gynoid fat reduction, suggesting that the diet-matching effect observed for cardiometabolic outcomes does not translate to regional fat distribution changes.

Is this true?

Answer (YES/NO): YES